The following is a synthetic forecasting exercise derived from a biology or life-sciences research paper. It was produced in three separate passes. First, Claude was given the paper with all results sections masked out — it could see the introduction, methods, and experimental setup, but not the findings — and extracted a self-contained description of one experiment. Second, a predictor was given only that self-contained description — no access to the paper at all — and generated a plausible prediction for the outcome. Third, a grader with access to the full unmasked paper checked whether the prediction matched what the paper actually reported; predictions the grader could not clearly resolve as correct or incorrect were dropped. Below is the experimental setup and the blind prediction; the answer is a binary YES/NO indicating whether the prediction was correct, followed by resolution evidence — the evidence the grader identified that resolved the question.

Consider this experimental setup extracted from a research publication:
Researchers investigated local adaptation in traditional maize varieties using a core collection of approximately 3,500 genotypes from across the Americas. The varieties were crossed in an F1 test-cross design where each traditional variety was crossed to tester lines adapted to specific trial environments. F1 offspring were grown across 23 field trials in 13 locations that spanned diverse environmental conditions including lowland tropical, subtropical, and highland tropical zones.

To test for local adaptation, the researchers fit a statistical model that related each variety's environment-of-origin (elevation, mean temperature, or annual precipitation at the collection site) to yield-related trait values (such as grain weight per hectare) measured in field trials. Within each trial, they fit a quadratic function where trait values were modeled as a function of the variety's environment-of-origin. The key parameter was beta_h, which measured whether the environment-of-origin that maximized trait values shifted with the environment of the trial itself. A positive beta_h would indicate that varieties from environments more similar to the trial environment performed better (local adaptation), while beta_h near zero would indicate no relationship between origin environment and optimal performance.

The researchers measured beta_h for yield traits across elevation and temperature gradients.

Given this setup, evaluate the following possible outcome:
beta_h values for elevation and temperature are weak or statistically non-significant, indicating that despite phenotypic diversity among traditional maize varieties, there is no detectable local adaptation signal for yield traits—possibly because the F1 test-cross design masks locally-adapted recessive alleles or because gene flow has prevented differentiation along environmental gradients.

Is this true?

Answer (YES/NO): NO